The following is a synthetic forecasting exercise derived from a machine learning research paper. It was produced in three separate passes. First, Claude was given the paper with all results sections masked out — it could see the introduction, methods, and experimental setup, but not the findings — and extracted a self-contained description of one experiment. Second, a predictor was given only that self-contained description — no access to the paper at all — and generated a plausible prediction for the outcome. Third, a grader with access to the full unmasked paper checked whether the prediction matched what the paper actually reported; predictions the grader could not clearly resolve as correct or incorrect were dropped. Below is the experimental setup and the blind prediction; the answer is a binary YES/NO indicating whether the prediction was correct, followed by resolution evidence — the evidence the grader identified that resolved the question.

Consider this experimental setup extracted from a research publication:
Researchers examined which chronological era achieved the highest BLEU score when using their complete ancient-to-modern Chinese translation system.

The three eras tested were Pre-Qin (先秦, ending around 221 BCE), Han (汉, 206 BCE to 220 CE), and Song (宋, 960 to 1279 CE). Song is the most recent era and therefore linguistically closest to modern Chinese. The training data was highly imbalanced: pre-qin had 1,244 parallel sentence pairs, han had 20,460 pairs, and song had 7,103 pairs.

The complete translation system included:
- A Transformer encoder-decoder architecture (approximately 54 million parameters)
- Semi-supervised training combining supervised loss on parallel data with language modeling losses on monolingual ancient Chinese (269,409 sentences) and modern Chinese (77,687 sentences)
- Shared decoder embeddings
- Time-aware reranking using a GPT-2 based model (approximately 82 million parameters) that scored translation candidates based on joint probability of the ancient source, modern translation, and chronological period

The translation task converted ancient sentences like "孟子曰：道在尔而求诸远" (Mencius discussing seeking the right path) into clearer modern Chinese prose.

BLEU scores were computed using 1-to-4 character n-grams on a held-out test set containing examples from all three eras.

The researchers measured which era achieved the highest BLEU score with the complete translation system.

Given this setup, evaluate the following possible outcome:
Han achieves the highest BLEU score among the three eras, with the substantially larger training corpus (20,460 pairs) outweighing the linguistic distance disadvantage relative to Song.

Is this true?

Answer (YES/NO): NO